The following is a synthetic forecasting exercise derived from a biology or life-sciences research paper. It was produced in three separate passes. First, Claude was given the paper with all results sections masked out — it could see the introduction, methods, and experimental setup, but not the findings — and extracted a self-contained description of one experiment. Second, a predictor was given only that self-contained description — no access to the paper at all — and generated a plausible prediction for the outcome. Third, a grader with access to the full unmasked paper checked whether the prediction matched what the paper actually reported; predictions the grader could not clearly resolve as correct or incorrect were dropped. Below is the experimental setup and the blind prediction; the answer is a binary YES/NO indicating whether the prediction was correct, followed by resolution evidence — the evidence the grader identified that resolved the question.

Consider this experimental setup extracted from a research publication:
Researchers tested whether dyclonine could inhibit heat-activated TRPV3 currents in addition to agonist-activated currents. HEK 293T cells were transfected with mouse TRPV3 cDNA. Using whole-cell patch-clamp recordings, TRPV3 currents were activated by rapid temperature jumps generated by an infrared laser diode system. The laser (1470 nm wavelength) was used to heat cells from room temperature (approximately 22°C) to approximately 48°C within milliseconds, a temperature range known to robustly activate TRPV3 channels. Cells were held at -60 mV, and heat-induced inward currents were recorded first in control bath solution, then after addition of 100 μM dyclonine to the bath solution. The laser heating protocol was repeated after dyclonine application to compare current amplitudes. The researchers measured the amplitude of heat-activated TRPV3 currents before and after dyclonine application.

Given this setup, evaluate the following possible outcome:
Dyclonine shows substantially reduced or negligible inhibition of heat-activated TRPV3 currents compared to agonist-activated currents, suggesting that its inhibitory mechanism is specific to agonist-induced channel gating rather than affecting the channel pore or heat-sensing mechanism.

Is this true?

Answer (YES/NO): NO